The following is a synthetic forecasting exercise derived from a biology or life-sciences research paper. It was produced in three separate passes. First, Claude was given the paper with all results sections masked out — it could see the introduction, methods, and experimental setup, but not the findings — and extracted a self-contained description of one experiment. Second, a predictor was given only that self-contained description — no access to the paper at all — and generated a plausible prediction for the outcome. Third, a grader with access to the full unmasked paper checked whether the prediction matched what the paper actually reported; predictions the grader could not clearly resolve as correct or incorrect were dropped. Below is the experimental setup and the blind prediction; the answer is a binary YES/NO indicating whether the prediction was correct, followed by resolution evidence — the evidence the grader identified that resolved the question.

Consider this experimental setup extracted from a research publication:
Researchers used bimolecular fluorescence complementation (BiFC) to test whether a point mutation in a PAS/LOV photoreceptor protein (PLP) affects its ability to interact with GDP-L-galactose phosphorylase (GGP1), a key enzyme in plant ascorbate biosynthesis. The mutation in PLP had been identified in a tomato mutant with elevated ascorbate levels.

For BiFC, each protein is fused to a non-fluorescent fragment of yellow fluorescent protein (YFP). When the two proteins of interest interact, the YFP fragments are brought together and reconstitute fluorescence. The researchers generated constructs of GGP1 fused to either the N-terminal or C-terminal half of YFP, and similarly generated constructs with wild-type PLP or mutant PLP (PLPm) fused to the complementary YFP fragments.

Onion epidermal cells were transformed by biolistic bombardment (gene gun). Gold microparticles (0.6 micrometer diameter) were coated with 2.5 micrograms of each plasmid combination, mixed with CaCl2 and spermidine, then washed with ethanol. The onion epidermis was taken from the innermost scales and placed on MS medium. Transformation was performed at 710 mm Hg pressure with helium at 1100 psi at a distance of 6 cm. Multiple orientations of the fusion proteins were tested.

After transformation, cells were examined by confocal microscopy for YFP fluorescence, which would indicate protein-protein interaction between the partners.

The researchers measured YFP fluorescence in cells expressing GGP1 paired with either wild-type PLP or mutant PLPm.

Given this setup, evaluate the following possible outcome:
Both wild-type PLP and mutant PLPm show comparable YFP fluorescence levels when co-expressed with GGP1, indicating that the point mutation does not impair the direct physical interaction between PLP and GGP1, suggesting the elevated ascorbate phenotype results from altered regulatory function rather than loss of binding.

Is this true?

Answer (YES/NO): NO